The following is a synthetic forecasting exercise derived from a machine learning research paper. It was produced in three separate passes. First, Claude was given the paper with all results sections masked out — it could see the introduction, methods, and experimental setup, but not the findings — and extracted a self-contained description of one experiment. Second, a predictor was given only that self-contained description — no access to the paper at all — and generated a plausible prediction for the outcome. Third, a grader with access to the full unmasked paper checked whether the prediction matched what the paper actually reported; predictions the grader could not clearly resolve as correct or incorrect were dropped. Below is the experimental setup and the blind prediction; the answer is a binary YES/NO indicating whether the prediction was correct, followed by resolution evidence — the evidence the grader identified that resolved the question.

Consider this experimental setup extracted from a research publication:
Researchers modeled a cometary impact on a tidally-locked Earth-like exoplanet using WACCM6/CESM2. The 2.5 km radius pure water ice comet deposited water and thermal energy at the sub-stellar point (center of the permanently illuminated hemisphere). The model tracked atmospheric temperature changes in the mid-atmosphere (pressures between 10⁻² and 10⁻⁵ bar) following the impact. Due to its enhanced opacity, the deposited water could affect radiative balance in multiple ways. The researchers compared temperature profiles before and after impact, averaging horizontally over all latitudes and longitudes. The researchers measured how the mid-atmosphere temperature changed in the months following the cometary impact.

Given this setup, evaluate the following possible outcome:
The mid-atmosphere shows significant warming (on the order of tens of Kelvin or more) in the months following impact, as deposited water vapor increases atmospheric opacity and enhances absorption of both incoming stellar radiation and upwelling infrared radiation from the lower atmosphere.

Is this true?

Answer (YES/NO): YES